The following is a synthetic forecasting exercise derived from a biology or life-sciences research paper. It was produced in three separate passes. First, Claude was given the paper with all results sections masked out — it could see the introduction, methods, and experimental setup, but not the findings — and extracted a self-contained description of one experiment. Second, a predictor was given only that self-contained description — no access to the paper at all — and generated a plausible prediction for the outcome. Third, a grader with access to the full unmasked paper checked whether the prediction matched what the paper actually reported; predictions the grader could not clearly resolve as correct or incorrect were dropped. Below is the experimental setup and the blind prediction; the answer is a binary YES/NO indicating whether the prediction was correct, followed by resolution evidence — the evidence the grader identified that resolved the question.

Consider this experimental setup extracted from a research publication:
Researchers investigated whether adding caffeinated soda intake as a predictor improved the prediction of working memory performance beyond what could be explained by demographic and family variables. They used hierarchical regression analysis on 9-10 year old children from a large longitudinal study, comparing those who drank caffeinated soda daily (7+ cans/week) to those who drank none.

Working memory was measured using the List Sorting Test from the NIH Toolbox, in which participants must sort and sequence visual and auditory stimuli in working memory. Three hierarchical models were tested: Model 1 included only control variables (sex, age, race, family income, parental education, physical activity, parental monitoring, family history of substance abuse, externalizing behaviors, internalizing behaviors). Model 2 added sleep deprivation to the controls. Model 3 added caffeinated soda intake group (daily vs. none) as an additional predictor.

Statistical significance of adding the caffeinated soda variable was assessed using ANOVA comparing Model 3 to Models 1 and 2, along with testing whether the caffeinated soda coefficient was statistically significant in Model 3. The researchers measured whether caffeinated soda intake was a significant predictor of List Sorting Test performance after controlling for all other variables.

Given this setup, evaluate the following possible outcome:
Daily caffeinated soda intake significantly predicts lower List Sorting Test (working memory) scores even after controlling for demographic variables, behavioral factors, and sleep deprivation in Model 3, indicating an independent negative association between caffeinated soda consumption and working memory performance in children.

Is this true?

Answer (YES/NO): YES